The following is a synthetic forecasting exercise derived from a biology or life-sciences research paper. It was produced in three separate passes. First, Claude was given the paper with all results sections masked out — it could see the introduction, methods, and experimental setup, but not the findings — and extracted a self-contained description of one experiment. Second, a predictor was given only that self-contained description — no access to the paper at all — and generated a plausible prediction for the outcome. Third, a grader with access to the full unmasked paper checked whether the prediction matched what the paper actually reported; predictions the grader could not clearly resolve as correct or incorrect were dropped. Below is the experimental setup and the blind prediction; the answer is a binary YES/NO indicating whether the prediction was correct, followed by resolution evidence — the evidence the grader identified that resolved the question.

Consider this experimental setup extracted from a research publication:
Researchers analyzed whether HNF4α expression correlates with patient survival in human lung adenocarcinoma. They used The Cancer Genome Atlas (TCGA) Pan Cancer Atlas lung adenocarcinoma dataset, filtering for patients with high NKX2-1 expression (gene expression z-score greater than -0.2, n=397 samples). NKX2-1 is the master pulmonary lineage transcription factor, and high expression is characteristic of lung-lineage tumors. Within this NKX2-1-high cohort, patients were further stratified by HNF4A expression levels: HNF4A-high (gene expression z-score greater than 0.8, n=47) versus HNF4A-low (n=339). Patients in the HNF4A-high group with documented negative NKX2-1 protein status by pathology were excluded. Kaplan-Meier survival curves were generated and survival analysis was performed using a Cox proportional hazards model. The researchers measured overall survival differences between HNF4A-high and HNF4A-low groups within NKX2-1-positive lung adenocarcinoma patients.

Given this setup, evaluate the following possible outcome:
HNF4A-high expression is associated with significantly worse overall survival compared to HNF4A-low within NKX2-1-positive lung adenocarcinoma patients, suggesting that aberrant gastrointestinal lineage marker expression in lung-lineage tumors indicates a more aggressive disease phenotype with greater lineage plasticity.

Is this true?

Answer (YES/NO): YES